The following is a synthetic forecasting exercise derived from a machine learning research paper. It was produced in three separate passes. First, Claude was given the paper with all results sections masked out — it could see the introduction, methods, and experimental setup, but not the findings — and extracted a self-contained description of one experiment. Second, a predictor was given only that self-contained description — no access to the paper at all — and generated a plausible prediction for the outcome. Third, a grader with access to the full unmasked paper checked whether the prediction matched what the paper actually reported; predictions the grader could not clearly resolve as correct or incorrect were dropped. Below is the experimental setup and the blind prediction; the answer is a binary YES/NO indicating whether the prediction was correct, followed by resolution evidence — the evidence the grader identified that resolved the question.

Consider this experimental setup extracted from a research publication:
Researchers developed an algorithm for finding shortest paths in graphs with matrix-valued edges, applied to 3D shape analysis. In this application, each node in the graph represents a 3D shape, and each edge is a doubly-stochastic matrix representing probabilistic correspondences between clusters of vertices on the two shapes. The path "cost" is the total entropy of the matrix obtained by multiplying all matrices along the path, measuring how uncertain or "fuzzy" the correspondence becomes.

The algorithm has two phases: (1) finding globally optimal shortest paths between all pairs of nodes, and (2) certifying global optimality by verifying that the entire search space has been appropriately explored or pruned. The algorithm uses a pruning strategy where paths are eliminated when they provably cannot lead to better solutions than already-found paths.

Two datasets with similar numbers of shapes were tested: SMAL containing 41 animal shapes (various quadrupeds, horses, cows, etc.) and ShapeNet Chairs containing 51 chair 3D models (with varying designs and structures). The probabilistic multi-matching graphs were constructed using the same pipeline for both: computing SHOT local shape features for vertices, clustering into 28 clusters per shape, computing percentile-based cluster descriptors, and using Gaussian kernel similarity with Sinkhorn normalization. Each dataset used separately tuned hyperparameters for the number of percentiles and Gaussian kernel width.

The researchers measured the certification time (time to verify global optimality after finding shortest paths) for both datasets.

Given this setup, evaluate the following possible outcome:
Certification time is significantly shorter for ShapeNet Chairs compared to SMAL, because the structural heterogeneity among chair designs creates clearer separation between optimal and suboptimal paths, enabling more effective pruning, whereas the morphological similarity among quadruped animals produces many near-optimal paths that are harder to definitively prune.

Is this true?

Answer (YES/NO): YES